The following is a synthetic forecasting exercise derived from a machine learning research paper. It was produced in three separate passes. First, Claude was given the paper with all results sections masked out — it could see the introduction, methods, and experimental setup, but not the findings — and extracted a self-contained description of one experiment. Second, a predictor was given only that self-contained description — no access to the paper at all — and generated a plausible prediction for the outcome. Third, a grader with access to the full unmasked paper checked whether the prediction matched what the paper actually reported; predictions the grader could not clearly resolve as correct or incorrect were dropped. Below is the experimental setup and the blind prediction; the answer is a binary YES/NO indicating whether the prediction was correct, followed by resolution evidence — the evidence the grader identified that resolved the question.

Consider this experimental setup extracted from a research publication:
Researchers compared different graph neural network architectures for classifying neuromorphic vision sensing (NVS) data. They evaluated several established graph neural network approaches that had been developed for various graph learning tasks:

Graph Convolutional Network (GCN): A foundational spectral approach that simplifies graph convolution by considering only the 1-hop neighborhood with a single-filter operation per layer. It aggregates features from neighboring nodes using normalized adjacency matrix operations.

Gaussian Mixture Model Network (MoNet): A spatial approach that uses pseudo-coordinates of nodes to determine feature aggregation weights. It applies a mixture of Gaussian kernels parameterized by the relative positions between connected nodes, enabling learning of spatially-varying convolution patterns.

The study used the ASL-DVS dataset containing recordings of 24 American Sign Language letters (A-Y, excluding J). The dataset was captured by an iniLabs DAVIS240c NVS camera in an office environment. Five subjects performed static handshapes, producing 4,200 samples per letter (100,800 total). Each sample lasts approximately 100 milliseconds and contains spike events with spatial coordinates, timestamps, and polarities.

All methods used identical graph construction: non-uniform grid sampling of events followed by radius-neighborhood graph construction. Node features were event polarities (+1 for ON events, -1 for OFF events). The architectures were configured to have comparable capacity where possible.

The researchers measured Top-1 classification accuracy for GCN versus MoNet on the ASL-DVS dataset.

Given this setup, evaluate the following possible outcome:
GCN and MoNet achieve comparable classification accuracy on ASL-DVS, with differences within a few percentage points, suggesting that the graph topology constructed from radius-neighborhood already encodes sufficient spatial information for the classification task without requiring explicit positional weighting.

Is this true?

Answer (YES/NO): NO